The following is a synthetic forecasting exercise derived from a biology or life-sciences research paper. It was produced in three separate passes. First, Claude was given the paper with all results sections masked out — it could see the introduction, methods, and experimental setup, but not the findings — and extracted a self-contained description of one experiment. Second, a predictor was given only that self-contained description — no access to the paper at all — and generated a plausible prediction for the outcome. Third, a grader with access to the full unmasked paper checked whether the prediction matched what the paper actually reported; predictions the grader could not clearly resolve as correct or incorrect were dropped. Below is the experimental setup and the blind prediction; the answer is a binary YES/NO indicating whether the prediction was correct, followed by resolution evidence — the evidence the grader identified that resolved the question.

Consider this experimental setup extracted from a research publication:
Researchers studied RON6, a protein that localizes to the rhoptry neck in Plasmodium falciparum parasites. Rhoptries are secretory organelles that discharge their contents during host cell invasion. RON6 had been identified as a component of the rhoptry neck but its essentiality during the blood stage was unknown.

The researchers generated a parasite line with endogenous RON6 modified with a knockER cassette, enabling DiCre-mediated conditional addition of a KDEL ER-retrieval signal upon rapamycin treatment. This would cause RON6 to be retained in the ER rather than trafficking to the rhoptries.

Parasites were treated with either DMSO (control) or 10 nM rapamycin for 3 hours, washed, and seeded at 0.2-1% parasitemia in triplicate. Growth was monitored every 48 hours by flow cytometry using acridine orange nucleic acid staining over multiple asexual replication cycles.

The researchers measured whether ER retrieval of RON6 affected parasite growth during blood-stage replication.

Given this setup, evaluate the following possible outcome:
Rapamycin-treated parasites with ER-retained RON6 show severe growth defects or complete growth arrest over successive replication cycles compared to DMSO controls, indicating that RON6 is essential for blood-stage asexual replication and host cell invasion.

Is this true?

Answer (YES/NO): NO